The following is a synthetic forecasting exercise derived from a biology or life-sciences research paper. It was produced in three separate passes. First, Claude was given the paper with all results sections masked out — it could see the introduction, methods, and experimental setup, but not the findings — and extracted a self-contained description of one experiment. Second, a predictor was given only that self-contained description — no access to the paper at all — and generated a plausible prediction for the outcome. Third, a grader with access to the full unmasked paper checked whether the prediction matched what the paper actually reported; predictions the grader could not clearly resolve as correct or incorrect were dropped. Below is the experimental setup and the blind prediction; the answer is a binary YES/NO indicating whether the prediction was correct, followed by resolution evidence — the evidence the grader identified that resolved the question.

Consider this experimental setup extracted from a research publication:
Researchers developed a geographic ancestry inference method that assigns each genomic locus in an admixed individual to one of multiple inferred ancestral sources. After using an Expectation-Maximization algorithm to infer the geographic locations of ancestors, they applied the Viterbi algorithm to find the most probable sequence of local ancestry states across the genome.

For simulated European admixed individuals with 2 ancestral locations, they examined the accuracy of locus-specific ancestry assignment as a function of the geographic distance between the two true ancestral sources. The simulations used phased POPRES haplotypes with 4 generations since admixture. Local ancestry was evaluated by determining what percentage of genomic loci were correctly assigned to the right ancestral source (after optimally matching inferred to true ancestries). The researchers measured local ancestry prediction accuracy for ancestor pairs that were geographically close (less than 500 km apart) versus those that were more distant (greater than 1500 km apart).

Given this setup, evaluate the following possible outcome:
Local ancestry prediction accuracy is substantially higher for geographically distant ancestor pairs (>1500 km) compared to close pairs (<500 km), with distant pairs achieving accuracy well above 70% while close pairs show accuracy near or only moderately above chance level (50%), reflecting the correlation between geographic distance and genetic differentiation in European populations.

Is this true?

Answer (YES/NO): NO